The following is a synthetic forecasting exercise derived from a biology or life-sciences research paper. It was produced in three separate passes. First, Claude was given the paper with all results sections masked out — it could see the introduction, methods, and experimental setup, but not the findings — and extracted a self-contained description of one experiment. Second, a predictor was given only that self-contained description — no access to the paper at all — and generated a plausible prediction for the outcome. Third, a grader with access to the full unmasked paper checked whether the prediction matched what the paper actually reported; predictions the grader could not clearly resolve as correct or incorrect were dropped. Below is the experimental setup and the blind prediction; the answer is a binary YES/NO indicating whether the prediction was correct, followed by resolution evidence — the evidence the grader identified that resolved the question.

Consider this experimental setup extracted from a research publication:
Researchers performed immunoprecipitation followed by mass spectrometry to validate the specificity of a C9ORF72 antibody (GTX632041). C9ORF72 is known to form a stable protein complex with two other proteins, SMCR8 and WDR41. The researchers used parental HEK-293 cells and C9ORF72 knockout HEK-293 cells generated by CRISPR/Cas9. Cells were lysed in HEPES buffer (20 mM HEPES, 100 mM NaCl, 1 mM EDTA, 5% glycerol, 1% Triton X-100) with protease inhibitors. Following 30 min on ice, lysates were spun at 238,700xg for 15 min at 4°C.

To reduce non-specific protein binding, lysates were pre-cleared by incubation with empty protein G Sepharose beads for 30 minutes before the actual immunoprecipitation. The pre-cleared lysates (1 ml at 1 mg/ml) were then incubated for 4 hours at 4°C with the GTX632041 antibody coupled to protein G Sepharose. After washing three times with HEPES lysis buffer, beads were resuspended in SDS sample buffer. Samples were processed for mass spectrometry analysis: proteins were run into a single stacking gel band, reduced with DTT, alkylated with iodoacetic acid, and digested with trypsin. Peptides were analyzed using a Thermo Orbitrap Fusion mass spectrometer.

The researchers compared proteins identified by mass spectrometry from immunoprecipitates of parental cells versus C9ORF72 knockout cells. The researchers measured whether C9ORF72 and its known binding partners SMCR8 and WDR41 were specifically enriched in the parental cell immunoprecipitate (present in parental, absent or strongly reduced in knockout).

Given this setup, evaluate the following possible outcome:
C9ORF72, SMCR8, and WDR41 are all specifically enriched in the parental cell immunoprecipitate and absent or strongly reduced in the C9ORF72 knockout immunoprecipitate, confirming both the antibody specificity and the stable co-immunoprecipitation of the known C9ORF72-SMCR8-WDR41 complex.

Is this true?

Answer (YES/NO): YES